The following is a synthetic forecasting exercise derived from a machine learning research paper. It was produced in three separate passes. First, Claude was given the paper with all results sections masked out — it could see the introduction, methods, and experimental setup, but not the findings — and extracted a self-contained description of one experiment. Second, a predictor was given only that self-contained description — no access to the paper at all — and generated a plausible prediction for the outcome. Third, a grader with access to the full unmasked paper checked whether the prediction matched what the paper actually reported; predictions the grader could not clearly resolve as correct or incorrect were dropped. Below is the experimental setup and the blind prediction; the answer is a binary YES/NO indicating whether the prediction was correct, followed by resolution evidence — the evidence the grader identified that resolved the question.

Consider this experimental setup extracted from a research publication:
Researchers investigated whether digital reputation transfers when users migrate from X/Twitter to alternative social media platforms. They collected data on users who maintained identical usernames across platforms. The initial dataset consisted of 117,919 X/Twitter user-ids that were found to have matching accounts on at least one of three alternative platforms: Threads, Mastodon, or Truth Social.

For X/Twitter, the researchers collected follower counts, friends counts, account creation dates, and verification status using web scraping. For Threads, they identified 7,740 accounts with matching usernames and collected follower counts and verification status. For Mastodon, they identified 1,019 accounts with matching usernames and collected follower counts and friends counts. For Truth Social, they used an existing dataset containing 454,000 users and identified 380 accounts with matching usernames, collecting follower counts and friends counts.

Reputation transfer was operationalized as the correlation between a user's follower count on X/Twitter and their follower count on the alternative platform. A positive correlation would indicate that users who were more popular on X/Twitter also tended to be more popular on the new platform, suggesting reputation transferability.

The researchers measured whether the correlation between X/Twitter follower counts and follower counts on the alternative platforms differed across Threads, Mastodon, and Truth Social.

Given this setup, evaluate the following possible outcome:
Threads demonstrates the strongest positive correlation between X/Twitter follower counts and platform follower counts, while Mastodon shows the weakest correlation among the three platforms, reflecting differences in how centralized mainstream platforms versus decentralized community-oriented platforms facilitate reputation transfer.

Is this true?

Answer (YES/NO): NO